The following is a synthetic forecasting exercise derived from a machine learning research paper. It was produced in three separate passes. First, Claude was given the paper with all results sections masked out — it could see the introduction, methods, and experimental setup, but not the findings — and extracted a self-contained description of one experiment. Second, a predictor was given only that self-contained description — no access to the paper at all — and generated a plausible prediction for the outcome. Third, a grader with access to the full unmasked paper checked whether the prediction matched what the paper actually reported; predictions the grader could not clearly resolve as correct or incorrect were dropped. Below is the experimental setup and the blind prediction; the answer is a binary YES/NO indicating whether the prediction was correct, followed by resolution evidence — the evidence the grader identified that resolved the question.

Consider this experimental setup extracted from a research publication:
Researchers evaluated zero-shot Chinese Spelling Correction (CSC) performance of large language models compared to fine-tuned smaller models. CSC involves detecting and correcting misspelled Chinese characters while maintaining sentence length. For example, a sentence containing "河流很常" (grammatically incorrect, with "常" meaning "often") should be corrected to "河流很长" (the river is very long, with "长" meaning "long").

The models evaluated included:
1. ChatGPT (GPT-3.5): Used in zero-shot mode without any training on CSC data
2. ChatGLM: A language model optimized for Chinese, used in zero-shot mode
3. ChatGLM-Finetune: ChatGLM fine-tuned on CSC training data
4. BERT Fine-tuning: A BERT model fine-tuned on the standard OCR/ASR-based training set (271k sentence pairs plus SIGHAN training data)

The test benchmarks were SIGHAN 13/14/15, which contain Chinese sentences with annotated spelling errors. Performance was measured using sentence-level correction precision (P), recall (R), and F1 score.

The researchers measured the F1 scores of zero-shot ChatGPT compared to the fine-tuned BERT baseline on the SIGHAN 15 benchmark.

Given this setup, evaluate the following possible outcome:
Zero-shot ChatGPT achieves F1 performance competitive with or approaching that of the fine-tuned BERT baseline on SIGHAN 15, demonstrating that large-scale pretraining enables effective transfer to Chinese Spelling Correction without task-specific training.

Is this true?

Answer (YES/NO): YES